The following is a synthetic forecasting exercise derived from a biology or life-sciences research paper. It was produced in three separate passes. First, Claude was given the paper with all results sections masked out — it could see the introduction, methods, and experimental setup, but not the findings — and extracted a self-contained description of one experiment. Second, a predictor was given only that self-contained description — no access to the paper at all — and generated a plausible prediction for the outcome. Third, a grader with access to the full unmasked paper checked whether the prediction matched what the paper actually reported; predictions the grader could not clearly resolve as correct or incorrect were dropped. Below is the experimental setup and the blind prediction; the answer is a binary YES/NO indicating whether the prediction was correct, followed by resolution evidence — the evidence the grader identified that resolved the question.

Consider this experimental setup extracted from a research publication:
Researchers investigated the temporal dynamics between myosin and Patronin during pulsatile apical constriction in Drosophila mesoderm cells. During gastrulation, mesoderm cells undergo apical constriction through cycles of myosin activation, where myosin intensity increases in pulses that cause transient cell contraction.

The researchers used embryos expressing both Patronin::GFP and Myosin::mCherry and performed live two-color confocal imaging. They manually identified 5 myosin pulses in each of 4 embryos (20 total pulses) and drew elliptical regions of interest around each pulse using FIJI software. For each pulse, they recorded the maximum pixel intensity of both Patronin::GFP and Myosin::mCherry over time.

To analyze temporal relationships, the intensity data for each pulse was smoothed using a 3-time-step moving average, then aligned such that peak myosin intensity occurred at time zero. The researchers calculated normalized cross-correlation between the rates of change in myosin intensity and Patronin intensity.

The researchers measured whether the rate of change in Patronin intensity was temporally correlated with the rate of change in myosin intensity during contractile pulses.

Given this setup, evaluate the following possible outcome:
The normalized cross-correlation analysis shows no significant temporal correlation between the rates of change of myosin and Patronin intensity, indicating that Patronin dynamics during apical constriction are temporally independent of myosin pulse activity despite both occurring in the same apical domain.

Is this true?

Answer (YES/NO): NO